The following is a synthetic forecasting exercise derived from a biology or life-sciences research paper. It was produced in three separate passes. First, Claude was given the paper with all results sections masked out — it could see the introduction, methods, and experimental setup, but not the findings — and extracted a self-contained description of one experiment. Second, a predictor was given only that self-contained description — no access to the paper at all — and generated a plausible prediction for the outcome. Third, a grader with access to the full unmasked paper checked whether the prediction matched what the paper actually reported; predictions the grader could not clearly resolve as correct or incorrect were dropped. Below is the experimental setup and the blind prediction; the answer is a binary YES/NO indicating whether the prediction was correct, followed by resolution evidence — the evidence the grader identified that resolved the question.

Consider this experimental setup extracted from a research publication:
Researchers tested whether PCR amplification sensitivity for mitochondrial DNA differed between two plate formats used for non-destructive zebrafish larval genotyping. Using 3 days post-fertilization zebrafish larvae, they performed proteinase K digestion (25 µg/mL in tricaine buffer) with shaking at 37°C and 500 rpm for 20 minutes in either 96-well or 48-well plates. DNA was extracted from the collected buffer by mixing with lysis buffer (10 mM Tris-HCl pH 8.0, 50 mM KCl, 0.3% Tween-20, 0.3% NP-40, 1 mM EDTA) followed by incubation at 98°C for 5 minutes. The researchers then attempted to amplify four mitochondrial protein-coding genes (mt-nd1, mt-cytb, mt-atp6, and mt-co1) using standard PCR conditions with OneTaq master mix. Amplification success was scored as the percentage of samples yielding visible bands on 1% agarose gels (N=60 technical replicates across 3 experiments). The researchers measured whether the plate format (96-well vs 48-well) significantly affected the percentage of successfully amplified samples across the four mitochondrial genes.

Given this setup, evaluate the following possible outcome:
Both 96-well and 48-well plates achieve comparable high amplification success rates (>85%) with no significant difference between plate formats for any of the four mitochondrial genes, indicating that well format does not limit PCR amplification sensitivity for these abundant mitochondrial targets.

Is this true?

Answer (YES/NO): NO